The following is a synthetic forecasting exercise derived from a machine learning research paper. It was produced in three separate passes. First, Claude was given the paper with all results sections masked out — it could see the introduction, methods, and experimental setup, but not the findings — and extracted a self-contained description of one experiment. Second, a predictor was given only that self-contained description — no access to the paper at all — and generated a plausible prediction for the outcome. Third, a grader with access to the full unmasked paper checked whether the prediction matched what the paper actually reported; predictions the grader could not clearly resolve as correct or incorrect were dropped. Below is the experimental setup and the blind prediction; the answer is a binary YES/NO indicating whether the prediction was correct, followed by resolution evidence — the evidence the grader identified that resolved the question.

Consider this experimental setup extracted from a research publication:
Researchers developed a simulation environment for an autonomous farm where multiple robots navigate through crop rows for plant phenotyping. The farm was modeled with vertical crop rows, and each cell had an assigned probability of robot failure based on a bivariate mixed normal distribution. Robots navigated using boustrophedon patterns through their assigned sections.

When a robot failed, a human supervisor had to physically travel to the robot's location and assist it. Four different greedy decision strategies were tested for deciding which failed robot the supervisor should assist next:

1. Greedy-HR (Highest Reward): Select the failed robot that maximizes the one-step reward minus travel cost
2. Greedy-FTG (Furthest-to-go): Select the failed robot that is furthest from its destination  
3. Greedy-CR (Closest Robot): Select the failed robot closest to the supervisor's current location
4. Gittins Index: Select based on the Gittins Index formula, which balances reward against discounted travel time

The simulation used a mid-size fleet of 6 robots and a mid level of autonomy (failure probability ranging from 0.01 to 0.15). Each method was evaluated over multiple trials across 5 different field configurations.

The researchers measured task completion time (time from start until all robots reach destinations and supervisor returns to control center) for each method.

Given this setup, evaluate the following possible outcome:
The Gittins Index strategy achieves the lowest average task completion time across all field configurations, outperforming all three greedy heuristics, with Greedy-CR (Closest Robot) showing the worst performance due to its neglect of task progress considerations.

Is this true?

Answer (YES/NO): NO